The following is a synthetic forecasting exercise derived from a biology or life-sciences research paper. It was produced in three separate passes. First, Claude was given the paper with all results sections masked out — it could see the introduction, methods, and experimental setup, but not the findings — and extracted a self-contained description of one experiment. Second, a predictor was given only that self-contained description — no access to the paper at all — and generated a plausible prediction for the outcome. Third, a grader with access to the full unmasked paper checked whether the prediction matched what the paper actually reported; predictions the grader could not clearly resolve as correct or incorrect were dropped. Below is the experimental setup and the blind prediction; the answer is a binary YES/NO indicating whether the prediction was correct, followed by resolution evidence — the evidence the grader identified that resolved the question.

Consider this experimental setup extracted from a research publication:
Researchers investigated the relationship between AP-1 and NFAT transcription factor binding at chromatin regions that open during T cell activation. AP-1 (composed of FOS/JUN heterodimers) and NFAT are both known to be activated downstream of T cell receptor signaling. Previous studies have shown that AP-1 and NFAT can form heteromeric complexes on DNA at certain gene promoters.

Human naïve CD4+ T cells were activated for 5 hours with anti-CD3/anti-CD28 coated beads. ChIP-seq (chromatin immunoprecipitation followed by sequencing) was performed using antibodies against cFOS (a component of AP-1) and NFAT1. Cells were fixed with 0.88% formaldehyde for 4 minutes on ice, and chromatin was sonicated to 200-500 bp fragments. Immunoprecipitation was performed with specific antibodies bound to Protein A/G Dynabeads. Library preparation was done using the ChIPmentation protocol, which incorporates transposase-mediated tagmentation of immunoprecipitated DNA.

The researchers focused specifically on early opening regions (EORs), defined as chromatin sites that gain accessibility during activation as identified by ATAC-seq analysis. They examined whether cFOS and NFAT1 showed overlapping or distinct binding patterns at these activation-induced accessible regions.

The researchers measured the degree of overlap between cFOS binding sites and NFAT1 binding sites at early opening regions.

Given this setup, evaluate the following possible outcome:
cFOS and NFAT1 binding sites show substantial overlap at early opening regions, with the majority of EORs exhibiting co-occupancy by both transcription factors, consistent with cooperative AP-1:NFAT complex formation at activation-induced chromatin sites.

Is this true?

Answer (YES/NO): NO